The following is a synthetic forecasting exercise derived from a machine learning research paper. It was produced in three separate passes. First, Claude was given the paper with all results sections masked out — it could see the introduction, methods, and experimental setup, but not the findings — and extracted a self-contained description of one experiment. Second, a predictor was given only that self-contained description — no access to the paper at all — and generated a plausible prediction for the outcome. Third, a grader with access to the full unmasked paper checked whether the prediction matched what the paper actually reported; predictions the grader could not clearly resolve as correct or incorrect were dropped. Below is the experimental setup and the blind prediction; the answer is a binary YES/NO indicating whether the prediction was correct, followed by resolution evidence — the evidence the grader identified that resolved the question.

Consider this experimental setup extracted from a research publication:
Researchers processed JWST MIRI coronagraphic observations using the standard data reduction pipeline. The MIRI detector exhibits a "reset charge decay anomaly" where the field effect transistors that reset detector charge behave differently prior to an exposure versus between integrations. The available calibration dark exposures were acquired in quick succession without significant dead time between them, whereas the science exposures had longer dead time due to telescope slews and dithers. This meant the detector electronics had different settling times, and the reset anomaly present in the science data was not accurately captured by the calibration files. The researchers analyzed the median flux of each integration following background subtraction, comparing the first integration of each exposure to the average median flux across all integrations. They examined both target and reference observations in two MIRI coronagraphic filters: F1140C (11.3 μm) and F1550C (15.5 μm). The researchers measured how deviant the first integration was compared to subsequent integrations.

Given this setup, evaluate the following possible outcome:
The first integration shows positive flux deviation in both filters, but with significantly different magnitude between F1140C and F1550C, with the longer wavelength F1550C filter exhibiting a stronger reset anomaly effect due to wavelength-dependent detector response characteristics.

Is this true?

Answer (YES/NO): NO